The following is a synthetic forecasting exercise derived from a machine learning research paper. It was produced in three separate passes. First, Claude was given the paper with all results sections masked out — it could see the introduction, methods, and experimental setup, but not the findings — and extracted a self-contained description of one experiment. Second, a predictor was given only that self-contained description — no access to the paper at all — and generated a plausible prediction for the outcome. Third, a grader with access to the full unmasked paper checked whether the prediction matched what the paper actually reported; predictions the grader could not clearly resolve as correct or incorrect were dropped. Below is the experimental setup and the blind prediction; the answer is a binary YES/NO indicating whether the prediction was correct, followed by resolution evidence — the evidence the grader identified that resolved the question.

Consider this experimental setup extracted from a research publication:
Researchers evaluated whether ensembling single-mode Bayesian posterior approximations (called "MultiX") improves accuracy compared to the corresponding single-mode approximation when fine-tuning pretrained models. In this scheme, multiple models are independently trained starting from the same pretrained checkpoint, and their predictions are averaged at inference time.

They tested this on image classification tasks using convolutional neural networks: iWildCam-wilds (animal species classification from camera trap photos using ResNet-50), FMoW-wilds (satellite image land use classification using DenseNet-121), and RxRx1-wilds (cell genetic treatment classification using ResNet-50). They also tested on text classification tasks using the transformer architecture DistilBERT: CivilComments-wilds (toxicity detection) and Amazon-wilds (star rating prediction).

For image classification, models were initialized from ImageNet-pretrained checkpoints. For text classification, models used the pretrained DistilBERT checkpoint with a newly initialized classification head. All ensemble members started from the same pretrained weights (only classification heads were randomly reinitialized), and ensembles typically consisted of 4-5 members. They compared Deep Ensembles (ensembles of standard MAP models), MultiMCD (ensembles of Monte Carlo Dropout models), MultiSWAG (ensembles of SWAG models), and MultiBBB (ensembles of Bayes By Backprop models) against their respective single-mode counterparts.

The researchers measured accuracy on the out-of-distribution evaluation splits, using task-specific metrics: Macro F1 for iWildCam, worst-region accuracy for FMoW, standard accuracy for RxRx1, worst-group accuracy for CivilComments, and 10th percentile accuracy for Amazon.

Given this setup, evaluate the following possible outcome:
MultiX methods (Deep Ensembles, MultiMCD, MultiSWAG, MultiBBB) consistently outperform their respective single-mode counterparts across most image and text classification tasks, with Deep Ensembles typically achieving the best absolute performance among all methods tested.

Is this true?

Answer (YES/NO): NO